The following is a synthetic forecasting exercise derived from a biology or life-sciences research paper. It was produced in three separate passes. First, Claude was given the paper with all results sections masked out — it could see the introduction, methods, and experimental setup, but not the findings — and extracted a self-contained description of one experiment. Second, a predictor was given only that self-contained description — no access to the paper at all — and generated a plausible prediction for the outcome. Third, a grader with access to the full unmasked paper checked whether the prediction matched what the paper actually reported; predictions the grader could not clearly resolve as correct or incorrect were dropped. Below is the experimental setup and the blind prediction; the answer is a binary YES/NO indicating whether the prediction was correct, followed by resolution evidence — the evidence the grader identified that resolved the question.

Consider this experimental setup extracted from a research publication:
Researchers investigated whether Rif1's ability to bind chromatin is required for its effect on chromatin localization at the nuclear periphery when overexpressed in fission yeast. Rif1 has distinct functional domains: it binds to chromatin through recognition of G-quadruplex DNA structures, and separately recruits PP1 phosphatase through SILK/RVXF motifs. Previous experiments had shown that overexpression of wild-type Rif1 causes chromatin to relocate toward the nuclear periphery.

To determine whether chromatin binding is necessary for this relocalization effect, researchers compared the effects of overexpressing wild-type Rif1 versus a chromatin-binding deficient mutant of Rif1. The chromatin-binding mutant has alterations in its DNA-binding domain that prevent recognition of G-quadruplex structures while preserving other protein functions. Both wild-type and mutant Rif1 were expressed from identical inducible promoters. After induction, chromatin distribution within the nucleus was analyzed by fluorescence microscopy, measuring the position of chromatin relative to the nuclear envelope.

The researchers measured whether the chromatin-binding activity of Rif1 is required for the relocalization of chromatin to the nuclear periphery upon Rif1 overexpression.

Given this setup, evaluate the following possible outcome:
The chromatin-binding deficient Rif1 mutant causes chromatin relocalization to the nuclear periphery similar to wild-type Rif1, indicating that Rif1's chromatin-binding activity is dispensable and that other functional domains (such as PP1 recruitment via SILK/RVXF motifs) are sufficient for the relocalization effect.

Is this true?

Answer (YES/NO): NO